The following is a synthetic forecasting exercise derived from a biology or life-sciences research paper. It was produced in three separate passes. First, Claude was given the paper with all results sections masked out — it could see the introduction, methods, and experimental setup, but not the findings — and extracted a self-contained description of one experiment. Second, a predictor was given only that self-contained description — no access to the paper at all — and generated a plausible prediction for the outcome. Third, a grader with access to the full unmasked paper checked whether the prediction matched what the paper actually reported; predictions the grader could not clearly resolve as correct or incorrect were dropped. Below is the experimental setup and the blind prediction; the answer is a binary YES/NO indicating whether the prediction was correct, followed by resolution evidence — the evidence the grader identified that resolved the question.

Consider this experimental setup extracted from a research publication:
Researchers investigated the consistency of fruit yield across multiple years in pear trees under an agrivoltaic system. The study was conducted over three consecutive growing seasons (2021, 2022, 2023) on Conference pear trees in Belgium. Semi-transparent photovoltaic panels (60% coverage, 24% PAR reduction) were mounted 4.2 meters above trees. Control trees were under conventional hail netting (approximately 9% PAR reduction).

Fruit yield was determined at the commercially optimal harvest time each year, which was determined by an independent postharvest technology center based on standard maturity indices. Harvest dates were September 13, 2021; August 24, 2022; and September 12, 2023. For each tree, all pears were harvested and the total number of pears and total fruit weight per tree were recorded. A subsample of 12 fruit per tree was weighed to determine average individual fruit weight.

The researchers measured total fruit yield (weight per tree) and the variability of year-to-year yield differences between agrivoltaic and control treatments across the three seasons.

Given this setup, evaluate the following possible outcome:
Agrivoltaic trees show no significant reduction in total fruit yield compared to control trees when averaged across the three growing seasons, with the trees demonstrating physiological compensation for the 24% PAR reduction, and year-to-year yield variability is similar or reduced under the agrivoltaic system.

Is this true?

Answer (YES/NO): NO